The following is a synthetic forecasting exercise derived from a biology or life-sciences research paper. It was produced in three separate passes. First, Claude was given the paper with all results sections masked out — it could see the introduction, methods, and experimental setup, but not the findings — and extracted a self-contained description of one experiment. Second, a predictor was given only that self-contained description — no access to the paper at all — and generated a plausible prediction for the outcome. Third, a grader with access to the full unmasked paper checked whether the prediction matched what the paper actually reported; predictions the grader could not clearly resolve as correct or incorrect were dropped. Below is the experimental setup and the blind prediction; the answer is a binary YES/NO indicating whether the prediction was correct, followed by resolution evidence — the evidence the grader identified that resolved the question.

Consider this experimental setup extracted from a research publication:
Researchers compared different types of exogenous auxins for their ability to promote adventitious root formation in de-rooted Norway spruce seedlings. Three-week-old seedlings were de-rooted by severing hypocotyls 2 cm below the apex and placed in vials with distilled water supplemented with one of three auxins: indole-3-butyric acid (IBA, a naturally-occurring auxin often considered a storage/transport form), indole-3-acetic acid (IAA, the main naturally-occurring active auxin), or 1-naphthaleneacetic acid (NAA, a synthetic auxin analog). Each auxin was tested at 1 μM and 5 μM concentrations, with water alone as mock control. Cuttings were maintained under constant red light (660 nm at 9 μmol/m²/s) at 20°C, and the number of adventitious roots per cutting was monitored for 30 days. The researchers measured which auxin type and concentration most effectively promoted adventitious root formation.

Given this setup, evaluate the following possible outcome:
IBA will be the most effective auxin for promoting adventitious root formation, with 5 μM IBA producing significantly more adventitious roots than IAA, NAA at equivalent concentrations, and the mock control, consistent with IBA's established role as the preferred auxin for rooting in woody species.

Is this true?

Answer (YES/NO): YES